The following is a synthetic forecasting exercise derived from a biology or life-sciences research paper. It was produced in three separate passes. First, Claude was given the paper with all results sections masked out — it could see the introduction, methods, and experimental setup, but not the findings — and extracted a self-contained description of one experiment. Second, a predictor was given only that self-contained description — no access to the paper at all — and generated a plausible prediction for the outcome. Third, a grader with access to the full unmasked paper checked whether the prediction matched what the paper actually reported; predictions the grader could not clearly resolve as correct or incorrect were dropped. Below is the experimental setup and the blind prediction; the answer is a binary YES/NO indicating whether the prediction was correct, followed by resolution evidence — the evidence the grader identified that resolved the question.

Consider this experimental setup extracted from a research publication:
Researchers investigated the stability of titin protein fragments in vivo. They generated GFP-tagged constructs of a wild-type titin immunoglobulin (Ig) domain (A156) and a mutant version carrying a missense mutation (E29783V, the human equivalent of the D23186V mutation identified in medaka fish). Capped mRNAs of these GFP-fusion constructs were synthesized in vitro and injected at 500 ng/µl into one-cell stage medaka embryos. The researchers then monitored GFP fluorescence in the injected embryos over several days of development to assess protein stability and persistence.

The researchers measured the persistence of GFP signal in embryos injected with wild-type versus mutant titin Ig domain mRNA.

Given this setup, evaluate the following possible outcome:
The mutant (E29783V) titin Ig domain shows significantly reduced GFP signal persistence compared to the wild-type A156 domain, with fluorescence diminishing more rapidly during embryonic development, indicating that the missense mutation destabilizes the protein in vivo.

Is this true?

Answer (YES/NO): YES